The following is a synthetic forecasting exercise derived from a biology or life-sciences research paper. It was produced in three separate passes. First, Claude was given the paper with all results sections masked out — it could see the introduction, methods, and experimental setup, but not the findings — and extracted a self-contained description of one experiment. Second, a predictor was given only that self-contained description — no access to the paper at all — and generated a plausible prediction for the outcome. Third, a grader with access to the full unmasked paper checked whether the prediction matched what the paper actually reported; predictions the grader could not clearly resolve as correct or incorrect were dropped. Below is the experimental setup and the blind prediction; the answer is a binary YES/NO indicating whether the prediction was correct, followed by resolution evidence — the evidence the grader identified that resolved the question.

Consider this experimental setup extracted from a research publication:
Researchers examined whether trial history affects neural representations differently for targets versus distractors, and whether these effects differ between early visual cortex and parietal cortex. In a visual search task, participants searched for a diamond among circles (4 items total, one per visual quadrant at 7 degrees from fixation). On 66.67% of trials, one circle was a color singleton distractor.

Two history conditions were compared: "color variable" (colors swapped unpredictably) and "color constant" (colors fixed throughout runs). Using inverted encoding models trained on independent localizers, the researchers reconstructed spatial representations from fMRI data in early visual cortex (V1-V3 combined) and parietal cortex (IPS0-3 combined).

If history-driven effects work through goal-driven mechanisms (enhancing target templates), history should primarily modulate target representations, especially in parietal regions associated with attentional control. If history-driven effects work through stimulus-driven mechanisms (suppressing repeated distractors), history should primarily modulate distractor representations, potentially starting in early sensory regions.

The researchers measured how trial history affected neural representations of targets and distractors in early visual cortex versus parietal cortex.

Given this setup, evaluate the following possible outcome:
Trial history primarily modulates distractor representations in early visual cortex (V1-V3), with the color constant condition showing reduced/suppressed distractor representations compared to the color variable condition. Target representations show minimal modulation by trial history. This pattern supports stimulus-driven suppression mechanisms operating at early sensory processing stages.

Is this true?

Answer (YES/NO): NO